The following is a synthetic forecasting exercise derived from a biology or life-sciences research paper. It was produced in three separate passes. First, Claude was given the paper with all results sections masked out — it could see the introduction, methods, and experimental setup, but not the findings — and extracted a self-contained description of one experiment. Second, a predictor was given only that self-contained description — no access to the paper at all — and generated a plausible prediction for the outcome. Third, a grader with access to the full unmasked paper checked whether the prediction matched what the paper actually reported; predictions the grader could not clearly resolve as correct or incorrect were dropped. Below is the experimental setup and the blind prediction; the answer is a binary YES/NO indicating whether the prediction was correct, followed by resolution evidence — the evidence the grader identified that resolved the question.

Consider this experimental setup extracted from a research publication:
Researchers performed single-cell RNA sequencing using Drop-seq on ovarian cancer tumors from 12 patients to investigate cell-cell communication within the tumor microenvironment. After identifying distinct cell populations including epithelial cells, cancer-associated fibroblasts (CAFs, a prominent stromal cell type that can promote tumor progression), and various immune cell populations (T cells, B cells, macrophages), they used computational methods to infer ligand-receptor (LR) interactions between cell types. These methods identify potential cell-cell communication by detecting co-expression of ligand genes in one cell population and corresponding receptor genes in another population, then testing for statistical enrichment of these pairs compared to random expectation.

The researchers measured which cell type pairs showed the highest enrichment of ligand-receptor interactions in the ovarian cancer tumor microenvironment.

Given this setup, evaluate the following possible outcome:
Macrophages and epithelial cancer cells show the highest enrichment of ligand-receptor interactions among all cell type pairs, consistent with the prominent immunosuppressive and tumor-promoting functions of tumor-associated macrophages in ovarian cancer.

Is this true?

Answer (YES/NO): NO